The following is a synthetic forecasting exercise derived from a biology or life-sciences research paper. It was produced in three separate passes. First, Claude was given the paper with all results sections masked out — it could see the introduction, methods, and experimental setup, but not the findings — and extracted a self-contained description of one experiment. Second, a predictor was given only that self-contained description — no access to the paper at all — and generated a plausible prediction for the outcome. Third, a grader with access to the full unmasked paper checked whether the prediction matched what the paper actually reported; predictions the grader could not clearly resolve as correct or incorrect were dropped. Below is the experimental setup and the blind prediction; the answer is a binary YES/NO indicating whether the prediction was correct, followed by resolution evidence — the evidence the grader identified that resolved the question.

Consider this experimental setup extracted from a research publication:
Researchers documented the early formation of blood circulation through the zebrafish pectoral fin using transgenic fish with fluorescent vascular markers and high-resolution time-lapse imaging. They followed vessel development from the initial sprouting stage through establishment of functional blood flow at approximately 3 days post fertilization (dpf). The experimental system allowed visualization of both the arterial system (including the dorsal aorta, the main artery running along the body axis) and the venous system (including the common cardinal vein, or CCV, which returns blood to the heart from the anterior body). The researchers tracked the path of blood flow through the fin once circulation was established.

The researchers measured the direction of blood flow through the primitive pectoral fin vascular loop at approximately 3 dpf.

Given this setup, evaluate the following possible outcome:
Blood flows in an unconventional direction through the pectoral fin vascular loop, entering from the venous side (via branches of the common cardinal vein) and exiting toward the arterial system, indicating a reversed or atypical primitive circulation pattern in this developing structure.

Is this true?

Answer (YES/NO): NO